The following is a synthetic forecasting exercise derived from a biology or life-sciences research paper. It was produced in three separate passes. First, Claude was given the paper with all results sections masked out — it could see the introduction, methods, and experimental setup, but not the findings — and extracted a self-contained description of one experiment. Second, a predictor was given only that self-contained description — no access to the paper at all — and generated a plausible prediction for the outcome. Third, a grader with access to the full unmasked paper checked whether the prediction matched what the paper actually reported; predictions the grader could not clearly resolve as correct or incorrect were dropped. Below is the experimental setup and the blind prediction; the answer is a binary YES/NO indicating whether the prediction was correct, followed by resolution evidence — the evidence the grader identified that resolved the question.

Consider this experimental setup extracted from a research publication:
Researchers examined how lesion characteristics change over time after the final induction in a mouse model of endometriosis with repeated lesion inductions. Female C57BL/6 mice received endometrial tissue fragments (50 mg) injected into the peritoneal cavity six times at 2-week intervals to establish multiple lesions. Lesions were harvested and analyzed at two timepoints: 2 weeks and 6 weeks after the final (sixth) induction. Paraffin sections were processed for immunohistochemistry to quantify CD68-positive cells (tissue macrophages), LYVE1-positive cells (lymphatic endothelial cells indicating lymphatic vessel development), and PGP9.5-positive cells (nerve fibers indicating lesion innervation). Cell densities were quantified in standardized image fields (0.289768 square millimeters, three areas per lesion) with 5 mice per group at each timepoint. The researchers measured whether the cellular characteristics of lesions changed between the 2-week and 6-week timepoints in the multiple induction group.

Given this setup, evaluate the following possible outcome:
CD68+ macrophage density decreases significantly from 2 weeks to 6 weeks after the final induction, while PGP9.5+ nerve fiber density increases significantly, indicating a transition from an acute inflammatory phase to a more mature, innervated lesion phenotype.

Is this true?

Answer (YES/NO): NO